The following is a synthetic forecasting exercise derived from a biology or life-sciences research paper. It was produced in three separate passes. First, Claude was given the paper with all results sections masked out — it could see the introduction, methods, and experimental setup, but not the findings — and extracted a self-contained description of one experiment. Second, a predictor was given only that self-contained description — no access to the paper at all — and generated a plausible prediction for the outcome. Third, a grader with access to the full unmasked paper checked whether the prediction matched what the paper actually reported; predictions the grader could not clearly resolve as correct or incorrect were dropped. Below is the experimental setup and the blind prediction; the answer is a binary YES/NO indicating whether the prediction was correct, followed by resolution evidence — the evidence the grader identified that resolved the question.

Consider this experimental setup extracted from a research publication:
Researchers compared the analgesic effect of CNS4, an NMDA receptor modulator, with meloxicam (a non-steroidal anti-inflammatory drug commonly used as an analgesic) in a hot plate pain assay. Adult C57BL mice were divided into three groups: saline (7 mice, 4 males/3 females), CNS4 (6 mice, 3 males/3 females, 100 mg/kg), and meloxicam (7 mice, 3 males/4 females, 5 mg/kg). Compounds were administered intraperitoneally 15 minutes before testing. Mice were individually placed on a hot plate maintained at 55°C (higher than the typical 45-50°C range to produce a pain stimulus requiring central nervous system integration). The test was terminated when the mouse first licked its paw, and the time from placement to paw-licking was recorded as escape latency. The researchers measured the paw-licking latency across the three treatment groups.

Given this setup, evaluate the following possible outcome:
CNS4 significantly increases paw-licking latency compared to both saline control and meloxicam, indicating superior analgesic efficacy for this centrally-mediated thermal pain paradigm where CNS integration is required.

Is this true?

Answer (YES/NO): NO